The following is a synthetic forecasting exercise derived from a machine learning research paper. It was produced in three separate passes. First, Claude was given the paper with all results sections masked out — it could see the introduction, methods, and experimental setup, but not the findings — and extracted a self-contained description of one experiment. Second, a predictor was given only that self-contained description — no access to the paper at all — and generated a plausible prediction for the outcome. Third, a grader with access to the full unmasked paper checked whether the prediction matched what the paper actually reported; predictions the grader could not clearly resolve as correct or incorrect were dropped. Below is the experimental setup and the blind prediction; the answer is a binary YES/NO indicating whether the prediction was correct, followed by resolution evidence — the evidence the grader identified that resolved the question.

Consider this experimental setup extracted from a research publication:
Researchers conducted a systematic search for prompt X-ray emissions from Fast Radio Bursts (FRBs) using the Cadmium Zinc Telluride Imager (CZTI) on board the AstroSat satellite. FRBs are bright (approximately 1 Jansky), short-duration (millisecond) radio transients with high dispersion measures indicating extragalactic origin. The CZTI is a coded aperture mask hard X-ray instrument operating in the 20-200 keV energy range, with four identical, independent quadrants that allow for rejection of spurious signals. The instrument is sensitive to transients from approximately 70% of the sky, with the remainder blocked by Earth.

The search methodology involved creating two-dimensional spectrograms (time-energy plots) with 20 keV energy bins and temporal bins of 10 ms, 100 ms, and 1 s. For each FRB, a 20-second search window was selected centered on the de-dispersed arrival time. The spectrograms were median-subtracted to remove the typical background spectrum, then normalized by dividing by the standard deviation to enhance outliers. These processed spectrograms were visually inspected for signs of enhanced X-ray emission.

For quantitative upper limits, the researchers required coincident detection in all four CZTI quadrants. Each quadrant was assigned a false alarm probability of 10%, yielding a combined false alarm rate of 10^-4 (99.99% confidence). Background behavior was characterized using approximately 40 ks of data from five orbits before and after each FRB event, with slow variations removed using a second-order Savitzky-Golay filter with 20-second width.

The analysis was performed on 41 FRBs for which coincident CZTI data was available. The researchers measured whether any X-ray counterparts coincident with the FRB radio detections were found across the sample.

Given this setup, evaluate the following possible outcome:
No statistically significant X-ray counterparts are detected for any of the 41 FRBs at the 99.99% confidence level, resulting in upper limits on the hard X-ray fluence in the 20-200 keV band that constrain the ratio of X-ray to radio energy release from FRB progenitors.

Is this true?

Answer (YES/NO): YES